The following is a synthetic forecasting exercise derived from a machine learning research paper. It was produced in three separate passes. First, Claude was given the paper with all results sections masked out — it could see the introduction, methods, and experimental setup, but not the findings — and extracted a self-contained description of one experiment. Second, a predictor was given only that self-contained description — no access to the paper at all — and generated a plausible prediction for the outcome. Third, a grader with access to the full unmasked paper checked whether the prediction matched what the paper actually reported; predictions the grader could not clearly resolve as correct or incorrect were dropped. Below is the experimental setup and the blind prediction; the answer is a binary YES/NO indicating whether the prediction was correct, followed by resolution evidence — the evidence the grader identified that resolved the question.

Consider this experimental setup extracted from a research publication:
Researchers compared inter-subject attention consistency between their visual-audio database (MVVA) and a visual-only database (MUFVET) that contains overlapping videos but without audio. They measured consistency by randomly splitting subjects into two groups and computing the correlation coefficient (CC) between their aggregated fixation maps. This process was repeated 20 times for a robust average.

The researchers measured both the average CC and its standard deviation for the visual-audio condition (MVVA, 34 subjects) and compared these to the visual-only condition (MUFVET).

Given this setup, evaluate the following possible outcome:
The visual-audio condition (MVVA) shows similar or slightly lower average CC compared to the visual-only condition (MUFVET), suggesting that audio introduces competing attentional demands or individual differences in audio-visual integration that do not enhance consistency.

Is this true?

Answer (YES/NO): YES